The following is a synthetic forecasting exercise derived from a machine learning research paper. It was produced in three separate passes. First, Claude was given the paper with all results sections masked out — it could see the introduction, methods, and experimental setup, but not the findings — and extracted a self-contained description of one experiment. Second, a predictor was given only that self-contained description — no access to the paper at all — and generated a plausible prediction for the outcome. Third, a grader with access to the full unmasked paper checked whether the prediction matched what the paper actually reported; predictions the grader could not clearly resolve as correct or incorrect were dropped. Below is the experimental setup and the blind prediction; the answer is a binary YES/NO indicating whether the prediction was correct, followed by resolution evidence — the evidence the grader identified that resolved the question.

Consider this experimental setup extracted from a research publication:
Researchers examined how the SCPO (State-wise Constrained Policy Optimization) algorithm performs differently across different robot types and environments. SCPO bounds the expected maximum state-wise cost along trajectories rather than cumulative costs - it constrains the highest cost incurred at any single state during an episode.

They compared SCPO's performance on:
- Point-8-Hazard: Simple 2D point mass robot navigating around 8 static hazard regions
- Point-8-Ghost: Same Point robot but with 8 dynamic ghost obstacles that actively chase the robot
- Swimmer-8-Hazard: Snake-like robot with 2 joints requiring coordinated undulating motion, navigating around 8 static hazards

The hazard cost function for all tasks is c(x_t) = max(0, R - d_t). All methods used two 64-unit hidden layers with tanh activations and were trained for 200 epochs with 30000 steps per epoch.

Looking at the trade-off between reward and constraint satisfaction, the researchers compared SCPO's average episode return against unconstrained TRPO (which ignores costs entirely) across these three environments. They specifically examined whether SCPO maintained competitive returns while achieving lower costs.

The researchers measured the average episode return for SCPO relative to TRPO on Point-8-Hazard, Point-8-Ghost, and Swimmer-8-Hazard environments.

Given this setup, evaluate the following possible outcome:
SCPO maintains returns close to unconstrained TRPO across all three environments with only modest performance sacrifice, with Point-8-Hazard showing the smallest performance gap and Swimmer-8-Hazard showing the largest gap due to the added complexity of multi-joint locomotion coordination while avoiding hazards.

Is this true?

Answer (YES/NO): NO